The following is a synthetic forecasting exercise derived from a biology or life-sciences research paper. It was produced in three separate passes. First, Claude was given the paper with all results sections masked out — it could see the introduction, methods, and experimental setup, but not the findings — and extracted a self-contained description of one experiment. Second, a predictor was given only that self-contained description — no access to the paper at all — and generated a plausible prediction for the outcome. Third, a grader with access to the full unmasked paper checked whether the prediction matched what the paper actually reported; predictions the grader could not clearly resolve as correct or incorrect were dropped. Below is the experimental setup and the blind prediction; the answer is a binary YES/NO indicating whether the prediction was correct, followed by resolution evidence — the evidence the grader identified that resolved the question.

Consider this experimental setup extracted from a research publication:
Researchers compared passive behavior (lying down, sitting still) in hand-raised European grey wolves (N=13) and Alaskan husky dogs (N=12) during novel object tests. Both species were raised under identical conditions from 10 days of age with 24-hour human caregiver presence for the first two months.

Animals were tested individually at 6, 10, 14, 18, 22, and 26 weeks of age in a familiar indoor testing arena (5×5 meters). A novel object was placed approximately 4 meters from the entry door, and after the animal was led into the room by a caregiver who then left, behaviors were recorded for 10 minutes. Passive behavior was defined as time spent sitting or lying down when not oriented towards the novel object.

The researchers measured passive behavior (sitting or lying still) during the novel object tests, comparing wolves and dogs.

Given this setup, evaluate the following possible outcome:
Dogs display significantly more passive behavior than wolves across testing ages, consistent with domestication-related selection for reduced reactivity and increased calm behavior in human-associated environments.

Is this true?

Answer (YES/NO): NO